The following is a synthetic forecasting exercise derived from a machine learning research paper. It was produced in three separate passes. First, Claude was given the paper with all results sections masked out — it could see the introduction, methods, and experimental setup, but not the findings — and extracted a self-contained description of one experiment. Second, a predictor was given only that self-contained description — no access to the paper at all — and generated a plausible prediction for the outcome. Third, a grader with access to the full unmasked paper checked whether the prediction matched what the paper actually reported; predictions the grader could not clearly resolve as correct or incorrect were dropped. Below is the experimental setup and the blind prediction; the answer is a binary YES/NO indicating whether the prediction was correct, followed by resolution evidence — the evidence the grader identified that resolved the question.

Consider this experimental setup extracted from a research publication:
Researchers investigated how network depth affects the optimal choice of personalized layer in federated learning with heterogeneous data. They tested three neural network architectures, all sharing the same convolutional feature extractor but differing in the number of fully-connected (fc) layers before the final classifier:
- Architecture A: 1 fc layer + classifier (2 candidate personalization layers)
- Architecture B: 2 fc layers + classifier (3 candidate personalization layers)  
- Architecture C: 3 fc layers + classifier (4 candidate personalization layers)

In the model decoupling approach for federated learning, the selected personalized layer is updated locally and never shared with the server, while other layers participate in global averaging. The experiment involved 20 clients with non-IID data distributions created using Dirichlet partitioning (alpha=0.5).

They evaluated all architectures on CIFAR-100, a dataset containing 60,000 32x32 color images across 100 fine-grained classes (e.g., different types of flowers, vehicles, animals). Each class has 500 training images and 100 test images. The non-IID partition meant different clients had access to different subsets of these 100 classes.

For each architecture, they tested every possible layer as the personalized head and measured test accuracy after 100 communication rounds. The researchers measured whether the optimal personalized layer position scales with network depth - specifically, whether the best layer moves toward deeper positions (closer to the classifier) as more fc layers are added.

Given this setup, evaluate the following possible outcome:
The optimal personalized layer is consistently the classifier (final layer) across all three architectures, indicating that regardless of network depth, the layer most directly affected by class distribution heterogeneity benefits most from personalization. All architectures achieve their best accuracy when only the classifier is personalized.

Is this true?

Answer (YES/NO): NO